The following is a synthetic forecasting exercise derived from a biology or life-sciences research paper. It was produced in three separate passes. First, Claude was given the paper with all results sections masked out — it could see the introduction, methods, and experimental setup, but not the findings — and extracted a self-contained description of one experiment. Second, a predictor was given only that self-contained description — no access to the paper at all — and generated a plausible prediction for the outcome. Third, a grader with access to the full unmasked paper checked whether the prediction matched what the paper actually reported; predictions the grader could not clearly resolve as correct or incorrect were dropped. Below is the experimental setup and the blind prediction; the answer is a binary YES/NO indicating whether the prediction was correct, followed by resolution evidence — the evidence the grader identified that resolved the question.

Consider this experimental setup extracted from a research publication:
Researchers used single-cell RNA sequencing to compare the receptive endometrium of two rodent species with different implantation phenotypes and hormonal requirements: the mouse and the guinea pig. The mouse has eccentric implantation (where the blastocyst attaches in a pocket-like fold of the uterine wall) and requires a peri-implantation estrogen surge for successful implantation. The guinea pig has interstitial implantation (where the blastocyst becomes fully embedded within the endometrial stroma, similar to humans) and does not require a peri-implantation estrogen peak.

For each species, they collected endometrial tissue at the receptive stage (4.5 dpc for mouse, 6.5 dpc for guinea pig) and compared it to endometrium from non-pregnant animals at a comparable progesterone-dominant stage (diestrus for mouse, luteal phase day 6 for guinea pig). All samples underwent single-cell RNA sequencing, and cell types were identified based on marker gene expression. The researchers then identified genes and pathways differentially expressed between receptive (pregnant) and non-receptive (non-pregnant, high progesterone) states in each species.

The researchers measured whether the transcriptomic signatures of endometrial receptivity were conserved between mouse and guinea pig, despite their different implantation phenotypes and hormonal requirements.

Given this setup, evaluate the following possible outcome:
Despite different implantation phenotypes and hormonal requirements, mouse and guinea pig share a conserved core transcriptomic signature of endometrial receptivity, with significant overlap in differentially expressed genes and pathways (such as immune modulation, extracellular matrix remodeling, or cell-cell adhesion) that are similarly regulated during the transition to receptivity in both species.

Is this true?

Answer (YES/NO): YES